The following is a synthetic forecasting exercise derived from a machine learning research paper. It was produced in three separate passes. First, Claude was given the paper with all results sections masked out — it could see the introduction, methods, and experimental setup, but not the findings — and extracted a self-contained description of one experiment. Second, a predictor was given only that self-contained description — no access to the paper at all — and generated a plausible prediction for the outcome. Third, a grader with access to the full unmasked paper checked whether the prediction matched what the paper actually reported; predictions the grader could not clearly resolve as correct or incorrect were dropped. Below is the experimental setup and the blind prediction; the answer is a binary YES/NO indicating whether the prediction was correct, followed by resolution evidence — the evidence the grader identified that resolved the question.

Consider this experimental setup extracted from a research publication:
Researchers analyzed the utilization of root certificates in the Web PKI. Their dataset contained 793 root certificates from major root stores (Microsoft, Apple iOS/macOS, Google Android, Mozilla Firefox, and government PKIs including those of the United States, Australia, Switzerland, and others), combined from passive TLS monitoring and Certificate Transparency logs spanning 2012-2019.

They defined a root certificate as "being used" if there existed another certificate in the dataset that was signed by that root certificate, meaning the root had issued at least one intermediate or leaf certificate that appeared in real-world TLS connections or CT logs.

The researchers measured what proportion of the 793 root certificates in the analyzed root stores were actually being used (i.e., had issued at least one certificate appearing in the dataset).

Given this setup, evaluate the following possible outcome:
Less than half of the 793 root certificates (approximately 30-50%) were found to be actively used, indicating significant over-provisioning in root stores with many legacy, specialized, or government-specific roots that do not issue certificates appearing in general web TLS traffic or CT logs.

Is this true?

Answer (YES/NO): NO